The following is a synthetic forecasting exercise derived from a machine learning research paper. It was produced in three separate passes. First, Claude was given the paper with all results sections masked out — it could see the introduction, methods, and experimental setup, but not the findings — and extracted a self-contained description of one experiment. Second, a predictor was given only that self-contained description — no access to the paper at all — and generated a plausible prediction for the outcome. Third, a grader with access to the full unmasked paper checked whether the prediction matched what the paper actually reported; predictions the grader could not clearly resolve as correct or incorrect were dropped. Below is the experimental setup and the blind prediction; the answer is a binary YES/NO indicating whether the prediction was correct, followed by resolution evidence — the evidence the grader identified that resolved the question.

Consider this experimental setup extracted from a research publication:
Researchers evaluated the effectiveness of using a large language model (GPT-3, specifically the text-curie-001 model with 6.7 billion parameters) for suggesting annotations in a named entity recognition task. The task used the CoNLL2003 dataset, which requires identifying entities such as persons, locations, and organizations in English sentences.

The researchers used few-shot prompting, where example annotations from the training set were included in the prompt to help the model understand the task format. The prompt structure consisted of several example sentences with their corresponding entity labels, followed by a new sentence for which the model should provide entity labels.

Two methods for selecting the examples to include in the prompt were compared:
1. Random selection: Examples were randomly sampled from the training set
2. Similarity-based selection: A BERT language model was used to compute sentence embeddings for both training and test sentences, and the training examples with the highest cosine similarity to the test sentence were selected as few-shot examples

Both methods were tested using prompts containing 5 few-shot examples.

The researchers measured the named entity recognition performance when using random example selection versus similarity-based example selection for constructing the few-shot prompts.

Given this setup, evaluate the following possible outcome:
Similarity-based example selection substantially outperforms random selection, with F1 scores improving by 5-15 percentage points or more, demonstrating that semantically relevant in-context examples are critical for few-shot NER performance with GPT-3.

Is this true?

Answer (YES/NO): NO